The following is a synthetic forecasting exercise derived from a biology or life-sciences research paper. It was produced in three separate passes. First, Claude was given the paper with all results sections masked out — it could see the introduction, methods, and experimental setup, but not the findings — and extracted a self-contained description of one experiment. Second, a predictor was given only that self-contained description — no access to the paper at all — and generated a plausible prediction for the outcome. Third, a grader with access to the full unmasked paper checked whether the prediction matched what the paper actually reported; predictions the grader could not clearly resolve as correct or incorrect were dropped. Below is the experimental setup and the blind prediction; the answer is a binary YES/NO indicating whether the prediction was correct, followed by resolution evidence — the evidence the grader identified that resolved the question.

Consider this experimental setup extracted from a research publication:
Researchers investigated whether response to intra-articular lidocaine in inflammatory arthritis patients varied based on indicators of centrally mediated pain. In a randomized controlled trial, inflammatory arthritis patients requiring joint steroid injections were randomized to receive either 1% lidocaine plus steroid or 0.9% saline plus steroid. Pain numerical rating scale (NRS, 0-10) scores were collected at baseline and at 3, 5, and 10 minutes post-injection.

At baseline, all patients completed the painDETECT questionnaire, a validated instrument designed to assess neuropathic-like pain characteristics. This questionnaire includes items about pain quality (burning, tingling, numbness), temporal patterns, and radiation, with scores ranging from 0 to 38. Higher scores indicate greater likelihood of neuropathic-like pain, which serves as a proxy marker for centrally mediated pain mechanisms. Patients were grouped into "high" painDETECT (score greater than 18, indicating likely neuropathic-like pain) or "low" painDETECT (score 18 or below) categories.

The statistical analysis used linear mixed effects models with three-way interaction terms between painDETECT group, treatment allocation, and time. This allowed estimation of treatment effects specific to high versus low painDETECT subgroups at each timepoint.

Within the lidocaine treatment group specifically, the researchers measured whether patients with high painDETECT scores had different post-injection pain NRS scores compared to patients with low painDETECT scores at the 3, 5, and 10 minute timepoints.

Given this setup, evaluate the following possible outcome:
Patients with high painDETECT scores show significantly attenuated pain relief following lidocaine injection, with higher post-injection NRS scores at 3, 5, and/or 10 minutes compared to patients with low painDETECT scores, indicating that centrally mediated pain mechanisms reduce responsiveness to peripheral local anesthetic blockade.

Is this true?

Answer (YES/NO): NO